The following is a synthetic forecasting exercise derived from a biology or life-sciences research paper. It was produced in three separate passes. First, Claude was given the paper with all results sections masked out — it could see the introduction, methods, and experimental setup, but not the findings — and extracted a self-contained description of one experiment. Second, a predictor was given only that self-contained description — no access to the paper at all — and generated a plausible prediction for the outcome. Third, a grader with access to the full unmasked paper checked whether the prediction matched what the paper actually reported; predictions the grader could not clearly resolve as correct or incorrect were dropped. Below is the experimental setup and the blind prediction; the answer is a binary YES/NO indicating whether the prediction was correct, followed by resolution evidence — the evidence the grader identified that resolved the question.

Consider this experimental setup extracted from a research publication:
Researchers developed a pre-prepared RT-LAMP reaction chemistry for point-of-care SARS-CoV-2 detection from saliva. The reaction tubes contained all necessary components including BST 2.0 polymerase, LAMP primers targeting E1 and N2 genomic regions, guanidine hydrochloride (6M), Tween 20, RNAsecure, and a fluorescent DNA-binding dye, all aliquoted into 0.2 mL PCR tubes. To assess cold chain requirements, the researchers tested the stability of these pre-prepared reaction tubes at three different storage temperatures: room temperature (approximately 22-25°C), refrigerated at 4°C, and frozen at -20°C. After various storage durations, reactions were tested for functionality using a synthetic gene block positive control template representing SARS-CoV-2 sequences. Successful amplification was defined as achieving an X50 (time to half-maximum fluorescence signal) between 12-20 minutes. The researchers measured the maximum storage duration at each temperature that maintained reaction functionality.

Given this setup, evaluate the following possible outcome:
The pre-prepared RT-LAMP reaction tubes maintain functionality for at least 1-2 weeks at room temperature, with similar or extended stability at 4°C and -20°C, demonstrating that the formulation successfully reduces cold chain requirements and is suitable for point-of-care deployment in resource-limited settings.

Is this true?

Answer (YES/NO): NO